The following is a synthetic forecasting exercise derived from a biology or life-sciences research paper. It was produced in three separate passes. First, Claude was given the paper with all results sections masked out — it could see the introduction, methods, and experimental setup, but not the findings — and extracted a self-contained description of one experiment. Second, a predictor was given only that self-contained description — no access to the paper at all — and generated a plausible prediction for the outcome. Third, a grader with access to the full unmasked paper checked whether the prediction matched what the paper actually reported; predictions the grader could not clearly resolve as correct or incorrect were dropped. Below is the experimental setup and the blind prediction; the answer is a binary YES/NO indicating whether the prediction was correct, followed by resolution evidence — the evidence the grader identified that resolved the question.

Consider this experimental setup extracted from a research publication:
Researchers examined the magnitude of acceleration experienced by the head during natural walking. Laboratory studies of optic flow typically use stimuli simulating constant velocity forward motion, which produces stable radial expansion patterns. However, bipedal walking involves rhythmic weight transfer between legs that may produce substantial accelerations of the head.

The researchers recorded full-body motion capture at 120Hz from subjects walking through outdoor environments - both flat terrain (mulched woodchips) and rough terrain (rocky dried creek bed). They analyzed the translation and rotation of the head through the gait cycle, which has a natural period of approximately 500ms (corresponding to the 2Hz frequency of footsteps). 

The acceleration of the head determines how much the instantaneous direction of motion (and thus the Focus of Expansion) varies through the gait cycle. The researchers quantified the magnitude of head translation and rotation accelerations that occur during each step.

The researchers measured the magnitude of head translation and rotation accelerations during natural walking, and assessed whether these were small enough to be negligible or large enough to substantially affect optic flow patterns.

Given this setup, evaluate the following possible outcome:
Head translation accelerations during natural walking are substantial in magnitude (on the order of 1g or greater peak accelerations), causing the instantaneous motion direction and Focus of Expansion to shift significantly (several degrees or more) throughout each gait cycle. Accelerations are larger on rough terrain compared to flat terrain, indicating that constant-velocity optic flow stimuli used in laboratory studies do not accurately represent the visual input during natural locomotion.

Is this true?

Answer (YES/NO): NO